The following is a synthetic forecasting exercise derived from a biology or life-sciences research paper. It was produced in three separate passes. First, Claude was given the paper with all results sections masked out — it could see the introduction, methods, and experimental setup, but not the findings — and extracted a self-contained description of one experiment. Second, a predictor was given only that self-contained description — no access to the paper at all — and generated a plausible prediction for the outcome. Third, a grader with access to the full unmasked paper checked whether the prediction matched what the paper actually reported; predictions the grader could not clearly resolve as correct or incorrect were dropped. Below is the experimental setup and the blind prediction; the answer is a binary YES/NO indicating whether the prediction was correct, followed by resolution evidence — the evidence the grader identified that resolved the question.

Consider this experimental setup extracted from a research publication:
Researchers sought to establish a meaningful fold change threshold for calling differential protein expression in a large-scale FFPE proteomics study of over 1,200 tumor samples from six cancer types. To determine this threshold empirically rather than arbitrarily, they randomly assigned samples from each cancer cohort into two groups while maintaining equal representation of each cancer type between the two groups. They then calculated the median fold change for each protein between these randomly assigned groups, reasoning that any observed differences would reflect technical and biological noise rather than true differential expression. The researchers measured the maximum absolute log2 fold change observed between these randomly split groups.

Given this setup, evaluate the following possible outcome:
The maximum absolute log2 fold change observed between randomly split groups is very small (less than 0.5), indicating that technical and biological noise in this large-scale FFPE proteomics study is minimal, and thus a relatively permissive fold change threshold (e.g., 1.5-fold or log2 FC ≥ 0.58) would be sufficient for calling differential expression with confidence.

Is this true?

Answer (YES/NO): NO